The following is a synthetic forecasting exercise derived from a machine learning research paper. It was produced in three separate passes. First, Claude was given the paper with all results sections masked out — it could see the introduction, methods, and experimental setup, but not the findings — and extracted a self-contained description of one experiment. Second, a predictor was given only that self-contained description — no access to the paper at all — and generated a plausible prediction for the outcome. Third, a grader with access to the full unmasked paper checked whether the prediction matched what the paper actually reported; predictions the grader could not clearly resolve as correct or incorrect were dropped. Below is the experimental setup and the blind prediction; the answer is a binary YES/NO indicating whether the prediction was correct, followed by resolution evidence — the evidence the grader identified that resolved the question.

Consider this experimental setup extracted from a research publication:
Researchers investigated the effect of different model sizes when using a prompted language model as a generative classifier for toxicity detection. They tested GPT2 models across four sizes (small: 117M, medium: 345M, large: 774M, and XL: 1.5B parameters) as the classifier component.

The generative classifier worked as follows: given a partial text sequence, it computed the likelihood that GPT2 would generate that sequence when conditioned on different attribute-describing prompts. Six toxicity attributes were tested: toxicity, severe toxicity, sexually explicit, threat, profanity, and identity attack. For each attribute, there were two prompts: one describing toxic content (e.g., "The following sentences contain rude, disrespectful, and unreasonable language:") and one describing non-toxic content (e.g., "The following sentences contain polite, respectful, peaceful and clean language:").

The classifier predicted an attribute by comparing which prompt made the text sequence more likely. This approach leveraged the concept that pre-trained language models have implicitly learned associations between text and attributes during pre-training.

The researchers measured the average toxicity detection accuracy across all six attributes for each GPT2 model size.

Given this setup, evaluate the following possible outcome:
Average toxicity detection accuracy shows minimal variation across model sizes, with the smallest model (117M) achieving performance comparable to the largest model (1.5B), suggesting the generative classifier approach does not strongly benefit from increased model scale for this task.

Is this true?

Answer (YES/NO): NO